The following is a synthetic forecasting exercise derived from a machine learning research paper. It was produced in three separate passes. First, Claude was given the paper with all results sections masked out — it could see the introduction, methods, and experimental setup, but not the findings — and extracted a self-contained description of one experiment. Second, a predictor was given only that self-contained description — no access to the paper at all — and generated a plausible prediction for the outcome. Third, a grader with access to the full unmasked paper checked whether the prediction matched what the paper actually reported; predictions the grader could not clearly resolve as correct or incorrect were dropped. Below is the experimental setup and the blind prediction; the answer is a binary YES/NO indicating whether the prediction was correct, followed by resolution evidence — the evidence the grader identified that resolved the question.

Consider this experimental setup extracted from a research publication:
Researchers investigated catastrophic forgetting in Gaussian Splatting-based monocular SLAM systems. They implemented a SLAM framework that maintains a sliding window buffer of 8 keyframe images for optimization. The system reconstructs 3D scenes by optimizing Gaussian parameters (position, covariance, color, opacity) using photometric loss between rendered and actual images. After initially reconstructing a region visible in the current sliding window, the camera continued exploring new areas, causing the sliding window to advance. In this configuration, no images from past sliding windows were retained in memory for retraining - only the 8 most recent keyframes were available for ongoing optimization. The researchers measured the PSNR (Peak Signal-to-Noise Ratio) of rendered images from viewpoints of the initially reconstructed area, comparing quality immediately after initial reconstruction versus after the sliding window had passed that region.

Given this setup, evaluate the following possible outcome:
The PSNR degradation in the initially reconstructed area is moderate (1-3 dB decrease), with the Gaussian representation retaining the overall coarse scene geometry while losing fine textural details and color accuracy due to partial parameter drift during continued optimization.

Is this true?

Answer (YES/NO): NO